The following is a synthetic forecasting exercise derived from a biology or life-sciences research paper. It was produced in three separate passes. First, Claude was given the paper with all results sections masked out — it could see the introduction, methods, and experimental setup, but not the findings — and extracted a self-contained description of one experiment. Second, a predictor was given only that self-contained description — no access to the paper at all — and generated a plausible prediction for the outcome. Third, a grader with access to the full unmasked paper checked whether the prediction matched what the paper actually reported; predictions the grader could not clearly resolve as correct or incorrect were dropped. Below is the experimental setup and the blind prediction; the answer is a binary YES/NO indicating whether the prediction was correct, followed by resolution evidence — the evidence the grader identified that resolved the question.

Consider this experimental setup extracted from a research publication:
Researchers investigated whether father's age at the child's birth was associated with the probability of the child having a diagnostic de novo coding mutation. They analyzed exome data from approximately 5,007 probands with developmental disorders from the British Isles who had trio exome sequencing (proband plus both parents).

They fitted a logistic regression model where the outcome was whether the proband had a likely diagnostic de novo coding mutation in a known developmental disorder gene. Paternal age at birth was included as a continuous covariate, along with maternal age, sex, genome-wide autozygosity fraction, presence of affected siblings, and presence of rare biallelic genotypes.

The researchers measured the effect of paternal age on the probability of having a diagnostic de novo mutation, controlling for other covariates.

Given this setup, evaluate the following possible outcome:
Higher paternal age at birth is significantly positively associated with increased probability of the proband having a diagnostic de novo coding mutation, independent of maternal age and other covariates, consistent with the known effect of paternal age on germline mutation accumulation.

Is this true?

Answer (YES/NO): YES